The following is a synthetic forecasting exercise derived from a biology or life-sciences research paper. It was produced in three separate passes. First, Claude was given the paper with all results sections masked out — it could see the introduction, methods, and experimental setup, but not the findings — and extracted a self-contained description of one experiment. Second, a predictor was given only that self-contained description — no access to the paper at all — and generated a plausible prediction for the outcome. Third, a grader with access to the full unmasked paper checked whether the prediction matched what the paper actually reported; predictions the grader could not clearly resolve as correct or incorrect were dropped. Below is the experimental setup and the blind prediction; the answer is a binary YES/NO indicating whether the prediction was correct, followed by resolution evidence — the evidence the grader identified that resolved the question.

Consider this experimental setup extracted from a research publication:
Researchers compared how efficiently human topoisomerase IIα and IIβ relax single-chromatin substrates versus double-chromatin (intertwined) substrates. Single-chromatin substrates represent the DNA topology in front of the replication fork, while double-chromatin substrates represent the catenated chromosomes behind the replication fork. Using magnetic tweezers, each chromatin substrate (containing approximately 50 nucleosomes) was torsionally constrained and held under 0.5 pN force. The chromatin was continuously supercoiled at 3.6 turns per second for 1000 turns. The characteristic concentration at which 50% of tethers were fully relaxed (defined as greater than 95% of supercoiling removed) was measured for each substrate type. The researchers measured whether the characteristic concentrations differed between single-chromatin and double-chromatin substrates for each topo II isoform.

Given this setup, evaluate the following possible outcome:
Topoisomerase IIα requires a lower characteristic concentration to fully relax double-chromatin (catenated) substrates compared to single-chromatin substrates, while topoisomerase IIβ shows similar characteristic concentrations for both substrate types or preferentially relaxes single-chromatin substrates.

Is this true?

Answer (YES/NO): NO